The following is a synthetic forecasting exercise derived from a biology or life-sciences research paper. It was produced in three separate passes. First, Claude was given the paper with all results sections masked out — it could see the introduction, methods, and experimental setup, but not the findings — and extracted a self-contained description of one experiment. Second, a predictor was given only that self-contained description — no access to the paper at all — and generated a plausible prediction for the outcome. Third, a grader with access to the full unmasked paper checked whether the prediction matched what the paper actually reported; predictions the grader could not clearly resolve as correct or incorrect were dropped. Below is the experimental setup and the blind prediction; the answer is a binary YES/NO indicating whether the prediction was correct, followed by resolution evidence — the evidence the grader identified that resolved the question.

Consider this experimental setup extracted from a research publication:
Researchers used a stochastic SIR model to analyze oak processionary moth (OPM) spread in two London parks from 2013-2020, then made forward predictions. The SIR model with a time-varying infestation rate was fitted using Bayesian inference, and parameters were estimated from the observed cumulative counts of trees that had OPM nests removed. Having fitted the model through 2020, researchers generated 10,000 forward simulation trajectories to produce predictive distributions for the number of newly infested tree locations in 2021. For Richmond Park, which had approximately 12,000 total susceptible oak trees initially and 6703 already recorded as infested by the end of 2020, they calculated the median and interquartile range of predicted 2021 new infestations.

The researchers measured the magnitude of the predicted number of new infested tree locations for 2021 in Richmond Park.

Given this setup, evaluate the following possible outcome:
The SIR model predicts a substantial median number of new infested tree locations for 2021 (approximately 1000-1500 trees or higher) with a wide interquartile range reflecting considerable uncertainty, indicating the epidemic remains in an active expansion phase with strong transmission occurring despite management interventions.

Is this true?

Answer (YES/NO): YES